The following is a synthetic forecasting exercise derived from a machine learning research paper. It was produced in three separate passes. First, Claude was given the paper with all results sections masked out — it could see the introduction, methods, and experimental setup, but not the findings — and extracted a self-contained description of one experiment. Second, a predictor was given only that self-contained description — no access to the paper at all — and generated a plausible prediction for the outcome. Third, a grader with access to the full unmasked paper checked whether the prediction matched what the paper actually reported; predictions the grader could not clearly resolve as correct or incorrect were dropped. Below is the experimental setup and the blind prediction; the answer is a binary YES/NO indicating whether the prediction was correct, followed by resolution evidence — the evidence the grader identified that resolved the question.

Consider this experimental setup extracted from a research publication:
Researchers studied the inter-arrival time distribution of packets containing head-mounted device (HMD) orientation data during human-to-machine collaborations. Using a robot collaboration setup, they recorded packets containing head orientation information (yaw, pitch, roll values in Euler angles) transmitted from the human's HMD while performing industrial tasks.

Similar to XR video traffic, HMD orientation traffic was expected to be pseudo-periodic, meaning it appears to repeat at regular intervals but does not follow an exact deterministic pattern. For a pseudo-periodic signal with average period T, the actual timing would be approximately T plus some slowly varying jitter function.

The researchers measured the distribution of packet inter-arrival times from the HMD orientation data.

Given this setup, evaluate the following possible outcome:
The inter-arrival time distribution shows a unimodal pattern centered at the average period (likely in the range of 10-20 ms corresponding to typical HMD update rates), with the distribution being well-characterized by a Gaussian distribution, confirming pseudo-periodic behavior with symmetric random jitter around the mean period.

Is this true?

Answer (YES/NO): NO